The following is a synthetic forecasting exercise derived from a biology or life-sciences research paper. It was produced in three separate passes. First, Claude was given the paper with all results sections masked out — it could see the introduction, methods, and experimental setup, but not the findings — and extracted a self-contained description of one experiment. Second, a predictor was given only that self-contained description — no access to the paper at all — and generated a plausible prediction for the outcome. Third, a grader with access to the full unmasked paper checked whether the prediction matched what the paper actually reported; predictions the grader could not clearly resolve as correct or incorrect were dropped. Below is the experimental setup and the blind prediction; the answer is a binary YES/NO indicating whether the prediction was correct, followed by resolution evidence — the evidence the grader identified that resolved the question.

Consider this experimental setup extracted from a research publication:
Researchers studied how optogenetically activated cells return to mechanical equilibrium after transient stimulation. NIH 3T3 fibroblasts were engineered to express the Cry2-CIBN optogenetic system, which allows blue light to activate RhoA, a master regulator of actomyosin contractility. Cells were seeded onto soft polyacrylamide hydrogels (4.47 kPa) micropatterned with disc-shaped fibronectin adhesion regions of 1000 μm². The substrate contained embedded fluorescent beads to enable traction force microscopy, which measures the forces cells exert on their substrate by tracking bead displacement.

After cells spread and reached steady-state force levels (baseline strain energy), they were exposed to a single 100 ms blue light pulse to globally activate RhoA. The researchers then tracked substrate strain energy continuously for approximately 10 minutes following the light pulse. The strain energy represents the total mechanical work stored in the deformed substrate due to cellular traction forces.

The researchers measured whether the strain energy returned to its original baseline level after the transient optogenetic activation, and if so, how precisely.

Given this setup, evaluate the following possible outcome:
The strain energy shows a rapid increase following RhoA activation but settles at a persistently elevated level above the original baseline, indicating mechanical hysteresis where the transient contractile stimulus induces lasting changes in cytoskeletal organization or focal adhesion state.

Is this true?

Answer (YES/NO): NO